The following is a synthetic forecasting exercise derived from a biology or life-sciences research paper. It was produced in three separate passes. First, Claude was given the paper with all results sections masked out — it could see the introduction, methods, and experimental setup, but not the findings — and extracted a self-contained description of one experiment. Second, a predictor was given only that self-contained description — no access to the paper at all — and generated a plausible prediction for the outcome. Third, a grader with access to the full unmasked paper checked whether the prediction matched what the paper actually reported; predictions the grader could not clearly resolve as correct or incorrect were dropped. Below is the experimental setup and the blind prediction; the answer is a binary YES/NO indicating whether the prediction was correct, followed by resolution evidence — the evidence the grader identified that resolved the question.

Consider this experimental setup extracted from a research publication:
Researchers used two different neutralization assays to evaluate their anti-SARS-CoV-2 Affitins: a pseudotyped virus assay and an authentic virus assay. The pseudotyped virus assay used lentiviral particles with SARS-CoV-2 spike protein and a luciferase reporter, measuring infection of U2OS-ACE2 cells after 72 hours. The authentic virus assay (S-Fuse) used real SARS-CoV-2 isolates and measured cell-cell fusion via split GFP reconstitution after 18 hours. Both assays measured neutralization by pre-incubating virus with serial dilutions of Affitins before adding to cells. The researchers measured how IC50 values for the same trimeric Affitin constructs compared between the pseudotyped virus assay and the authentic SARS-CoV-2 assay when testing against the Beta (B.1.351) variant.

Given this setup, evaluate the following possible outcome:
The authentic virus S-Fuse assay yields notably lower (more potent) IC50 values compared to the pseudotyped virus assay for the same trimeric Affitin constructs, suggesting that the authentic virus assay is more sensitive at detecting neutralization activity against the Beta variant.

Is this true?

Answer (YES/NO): NO